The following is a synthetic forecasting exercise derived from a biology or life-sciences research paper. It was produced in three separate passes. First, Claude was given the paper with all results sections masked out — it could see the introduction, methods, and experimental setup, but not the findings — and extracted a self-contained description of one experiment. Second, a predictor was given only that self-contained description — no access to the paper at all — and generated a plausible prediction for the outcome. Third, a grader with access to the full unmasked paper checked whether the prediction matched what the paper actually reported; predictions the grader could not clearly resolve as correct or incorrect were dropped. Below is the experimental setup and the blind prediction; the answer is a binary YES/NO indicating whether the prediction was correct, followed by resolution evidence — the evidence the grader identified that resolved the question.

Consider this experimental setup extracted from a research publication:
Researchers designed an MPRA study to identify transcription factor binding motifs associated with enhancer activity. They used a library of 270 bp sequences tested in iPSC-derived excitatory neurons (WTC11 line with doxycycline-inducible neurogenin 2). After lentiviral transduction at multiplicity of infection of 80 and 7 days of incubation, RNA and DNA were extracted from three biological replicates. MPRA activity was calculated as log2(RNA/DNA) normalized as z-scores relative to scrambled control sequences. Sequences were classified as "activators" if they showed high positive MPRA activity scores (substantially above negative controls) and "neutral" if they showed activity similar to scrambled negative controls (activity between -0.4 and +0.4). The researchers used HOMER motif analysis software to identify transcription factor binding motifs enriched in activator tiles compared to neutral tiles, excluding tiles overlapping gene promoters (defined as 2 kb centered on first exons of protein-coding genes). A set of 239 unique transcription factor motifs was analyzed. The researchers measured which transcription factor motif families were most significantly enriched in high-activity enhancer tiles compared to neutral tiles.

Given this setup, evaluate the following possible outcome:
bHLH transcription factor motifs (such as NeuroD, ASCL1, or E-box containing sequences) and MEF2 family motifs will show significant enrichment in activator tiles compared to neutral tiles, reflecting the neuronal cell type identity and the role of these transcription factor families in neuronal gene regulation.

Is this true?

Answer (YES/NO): NO